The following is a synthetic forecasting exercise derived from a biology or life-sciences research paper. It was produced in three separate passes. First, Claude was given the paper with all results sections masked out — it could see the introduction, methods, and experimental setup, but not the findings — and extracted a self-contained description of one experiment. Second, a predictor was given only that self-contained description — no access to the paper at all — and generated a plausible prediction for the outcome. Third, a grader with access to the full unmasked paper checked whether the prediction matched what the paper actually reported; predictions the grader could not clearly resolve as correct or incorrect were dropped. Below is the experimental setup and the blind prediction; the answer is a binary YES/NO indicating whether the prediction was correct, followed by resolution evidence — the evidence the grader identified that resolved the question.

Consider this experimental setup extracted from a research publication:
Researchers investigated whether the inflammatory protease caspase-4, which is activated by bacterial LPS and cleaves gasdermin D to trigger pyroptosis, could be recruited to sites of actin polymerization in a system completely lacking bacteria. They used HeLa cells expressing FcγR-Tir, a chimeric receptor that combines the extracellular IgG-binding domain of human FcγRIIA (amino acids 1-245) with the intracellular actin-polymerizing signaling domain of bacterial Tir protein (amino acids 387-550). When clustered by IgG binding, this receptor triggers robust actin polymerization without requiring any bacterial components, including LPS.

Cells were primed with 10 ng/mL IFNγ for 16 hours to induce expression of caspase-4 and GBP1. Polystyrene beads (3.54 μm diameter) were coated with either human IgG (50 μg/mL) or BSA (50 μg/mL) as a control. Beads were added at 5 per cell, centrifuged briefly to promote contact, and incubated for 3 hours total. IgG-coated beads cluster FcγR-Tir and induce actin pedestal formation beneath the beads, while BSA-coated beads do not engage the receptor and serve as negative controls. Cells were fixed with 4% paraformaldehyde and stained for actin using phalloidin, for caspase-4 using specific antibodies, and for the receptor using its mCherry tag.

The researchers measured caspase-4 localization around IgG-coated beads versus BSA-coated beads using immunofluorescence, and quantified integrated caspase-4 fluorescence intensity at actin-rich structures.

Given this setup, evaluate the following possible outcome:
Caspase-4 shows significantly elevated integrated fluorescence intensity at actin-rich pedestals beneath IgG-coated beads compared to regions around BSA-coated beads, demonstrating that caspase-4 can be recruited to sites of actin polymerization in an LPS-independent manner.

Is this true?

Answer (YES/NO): YES